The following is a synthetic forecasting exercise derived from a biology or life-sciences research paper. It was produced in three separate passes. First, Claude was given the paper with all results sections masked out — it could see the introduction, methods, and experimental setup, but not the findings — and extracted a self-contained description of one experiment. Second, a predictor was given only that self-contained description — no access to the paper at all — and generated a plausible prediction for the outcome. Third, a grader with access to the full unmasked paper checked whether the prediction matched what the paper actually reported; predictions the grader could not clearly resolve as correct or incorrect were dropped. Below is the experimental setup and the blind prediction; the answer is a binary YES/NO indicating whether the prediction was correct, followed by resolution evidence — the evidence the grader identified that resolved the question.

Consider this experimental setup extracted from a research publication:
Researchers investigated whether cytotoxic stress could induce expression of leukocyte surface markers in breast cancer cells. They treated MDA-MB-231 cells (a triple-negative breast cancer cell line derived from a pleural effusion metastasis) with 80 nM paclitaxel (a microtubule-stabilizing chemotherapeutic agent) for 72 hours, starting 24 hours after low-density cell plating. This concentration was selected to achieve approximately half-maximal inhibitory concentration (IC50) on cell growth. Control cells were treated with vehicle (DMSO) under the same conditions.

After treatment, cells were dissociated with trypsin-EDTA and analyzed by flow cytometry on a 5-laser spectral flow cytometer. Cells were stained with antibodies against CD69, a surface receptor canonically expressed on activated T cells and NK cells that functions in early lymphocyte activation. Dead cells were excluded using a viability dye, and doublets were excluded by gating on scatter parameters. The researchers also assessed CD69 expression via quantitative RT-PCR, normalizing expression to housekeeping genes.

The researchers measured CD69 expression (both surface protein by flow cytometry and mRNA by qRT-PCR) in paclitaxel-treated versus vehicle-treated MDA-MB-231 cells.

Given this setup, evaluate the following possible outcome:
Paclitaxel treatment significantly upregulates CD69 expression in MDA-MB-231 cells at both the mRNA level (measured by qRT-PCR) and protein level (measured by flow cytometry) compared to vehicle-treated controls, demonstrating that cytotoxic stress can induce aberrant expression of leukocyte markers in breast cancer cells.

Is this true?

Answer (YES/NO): YES